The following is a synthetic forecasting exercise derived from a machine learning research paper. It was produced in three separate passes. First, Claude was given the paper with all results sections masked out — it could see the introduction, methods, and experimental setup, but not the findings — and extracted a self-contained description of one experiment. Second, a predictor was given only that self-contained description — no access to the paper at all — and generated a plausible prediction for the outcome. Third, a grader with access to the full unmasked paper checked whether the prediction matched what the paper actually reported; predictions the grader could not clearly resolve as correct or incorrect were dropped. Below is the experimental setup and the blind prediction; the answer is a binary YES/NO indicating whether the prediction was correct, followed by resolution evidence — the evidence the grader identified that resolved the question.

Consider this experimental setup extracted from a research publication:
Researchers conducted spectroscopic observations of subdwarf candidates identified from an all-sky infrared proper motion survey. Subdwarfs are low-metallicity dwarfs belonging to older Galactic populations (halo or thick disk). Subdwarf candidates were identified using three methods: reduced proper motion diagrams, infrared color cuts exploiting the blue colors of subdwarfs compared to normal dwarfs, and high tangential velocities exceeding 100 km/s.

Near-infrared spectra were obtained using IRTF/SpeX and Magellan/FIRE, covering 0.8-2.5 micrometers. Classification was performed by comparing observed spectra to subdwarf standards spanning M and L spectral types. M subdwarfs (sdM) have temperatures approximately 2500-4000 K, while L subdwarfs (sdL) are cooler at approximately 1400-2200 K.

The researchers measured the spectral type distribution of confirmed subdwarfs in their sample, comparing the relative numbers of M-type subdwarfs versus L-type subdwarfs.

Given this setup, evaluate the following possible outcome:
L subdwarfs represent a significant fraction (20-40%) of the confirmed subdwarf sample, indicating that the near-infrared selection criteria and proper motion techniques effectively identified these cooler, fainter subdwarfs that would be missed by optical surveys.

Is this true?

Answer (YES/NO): YES